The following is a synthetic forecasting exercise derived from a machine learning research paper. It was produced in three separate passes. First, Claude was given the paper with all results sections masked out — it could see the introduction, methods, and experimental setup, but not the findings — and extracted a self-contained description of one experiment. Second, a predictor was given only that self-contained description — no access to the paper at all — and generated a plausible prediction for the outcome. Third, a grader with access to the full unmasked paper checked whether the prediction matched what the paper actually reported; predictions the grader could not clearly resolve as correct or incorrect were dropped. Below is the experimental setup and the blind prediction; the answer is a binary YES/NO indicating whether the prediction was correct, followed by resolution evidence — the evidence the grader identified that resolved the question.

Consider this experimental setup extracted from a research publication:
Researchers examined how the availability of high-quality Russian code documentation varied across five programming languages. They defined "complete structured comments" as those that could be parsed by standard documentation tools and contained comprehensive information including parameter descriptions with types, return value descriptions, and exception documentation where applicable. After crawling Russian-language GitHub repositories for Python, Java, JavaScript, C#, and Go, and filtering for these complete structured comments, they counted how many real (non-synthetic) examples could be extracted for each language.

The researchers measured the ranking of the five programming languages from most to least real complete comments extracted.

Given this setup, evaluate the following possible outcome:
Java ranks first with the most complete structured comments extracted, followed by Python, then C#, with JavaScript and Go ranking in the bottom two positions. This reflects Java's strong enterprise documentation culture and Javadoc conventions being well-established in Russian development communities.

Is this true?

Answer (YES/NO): NO